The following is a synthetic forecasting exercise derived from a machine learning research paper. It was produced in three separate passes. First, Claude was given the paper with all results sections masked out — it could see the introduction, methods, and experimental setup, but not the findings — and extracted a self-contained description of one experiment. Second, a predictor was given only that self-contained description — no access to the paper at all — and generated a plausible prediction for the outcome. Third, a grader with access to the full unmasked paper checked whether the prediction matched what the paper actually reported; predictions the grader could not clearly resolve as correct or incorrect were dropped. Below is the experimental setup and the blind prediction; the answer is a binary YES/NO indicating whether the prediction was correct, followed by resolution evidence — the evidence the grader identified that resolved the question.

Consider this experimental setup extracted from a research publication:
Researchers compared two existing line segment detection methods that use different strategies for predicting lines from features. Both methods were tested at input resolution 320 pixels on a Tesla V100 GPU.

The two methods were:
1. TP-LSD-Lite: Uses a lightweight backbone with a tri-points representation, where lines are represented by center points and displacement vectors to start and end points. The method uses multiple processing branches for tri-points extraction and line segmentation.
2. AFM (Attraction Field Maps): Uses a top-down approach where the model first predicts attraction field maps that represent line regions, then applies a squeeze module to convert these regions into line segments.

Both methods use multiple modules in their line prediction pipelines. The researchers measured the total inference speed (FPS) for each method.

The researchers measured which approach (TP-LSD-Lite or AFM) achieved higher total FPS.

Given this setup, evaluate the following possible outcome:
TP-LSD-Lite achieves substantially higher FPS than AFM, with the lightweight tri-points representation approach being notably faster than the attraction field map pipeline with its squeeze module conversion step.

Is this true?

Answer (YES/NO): YES